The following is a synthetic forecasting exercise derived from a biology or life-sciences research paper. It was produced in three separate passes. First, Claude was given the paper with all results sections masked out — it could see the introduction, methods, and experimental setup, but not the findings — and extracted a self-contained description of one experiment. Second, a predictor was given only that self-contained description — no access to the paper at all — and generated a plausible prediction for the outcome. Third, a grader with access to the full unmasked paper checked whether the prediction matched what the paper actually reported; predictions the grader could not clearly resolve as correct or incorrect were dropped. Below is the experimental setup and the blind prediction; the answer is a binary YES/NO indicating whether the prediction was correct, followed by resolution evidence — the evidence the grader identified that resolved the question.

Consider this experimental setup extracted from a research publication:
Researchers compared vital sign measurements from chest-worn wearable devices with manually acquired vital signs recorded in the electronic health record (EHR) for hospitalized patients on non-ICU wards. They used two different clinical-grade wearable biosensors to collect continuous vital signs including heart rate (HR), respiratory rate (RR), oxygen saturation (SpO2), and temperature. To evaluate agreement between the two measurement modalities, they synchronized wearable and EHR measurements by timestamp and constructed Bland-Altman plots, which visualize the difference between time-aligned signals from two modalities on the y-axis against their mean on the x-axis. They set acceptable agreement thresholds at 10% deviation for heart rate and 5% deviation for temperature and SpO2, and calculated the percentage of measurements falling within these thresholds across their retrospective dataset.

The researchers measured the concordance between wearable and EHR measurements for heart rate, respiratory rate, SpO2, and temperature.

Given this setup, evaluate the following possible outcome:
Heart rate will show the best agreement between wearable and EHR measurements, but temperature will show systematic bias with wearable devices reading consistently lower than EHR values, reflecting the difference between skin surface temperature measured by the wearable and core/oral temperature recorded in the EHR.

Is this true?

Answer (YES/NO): NO